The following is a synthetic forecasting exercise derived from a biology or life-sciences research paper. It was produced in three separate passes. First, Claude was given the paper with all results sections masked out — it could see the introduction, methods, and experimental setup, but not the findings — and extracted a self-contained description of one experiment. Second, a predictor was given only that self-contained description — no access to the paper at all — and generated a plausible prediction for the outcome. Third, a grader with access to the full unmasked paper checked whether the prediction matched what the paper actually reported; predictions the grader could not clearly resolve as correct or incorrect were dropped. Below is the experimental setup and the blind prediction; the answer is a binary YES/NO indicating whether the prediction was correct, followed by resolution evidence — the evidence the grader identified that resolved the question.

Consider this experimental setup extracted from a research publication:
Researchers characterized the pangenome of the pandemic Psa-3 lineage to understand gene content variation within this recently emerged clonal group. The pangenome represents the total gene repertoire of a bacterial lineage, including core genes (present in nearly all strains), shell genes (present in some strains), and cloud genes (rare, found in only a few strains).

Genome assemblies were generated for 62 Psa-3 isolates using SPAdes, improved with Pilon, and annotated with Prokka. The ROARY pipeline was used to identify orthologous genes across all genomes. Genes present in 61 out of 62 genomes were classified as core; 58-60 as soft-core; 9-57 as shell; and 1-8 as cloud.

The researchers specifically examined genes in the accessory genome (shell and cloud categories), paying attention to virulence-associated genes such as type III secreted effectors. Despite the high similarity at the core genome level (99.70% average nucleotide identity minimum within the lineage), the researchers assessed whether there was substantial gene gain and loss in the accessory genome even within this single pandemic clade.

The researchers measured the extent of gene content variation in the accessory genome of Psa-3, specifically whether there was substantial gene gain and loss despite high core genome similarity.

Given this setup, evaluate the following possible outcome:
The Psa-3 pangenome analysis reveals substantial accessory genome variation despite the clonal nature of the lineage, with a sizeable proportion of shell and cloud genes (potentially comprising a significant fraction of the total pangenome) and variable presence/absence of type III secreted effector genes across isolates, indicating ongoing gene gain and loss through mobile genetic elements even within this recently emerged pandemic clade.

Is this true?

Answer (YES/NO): NO